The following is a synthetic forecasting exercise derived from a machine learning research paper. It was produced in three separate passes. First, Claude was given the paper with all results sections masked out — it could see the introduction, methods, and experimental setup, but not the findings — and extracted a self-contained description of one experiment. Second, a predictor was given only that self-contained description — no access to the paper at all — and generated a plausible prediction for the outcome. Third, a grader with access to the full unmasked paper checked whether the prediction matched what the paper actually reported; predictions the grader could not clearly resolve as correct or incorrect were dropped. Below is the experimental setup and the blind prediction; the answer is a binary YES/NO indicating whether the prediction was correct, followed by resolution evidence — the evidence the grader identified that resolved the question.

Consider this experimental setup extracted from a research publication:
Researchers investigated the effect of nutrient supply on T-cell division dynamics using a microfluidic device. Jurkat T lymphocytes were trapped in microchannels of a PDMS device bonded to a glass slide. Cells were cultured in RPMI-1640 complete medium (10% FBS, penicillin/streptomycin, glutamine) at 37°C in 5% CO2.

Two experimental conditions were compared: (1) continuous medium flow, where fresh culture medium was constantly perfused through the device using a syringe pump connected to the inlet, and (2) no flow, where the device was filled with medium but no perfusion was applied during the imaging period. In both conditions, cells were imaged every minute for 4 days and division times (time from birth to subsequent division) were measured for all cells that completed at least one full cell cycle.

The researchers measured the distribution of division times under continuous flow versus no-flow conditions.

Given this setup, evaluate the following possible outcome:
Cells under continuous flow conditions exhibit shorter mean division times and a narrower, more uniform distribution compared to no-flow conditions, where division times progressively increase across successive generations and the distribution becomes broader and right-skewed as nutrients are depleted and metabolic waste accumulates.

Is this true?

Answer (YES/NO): NO